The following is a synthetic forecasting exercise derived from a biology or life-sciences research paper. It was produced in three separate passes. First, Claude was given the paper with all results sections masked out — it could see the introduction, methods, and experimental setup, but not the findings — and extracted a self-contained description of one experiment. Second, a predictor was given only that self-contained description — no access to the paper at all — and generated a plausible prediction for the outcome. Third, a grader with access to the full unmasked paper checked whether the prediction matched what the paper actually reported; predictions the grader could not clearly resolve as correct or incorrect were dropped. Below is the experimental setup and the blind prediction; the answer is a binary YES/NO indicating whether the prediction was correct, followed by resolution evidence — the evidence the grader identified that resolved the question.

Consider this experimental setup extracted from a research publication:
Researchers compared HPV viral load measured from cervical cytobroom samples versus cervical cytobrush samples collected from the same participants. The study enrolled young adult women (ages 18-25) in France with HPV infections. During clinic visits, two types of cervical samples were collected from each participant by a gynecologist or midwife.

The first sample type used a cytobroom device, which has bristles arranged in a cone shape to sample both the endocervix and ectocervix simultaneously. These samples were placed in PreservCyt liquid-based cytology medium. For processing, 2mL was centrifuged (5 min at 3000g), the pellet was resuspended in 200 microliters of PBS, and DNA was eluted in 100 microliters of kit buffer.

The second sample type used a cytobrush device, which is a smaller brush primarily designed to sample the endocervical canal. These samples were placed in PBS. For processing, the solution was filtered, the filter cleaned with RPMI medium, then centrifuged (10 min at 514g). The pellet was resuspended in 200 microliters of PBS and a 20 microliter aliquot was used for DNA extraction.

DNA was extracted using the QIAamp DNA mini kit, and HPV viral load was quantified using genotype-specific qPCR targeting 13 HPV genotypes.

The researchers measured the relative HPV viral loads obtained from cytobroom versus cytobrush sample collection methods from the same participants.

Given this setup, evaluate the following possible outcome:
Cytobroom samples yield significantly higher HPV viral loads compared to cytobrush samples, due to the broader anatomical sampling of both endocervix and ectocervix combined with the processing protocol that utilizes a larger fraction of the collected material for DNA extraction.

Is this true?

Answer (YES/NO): NO